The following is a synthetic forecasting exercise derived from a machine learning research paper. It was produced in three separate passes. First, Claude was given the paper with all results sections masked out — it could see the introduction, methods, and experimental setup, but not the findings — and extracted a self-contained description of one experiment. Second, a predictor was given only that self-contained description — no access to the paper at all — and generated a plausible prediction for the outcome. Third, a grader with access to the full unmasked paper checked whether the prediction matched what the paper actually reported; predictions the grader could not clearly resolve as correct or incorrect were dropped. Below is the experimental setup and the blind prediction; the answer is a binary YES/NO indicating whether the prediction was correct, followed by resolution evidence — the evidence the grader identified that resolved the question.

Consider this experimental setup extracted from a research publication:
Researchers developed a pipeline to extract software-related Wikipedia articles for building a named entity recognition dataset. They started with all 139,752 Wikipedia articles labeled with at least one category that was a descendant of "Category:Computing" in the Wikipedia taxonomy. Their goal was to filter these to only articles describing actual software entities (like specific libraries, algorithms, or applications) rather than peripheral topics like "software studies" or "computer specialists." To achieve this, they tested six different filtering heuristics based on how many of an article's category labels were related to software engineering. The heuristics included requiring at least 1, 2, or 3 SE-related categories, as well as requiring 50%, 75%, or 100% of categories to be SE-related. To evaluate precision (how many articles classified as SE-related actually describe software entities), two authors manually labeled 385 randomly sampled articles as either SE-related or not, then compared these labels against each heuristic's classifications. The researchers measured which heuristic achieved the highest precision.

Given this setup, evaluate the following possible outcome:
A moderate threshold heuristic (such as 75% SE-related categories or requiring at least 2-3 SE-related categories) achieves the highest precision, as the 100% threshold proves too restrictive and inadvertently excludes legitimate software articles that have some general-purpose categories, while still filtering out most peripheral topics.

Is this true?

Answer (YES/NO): YES